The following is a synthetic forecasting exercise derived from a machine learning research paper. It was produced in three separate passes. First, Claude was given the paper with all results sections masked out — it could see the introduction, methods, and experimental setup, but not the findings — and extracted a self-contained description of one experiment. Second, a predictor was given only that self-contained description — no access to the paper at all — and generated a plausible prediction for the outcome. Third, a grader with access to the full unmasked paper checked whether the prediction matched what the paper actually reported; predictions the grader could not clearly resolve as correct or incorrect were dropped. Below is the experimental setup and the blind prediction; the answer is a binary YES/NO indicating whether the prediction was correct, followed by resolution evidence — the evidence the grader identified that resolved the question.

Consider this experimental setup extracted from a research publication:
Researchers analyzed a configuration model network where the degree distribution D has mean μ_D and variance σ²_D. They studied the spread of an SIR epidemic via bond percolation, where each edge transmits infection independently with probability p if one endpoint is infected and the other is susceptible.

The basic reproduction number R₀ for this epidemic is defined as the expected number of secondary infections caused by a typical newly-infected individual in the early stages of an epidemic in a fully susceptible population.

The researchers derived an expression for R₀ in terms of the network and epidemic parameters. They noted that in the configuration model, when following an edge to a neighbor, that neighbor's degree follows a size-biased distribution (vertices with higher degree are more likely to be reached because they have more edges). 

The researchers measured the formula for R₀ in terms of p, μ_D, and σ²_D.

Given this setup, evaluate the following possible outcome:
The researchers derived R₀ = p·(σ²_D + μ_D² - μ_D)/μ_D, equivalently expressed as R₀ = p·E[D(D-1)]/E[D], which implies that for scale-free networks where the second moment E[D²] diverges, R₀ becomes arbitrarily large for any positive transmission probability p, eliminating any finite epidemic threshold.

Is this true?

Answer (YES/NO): NO